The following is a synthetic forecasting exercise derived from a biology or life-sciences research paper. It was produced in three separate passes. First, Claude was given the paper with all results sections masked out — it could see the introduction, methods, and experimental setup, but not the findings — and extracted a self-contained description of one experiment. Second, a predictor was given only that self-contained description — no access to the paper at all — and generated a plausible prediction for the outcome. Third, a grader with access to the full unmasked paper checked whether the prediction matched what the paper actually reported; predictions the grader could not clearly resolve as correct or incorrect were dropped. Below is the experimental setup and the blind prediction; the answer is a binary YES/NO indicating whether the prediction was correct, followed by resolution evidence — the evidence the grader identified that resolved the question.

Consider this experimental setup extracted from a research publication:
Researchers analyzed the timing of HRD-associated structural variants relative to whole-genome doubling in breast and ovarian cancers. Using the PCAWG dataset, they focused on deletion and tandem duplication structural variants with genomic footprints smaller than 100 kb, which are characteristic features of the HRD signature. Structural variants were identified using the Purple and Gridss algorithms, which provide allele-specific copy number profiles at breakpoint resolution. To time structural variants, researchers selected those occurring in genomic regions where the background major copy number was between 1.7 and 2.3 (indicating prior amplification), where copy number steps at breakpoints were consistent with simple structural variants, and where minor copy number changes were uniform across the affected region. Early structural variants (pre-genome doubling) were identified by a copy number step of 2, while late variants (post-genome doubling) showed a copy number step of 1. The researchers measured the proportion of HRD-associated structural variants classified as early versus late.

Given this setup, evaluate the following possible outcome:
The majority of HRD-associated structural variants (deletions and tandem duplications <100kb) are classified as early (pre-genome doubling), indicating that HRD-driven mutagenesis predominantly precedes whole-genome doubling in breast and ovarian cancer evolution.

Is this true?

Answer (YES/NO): NO